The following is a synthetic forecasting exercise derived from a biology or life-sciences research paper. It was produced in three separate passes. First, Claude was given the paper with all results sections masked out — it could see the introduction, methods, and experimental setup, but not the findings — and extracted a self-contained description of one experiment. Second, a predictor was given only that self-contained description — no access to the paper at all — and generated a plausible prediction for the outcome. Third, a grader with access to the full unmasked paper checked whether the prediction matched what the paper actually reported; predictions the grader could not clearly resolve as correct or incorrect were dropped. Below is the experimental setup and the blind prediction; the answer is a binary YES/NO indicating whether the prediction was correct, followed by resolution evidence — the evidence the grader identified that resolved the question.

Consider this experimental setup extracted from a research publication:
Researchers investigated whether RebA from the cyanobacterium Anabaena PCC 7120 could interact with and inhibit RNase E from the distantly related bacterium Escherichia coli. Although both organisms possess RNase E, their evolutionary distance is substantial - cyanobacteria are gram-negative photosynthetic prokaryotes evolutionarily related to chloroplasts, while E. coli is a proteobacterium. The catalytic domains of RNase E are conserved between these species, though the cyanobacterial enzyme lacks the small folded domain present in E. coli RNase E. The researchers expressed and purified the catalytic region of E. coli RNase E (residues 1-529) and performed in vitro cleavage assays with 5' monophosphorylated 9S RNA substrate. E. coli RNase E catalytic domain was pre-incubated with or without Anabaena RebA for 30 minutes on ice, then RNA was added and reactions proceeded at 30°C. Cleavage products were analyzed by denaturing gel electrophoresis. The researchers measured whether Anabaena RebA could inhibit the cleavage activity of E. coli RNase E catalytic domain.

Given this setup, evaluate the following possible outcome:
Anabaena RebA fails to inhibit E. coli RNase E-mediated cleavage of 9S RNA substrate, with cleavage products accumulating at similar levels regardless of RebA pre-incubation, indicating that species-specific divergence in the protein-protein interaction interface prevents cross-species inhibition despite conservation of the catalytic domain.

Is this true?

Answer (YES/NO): YES